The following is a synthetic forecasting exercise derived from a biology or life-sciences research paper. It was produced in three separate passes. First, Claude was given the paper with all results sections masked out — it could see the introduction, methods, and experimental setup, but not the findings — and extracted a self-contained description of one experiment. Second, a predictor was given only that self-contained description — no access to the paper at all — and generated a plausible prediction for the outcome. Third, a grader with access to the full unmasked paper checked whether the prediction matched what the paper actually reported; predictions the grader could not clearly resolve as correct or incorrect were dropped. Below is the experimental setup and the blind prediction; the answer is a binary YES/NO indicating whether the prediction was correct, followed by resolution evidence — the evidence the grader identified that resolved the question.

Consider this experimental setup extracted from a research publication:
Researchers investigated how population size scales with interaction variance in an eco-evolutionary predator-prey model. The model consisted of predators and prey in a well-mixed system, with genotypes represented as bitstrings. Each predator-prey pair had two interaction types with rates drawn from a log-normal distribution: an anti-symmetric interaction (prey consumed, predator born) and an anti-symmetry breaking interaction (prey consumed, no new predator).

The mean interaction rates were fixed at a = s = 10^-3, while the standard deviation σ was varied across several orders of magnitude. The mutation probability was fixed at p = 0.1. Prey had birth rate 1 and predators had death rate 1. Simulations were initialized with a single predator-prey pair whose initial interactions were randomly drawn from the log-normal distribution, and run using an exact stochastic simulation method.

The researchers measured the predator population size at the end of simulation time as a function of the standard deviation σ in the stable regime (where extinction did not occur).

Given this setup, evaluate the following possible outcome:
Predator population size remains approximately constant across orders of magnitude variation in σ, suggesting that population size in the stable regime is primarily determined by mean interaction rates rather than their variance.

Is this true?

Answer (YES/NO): NO